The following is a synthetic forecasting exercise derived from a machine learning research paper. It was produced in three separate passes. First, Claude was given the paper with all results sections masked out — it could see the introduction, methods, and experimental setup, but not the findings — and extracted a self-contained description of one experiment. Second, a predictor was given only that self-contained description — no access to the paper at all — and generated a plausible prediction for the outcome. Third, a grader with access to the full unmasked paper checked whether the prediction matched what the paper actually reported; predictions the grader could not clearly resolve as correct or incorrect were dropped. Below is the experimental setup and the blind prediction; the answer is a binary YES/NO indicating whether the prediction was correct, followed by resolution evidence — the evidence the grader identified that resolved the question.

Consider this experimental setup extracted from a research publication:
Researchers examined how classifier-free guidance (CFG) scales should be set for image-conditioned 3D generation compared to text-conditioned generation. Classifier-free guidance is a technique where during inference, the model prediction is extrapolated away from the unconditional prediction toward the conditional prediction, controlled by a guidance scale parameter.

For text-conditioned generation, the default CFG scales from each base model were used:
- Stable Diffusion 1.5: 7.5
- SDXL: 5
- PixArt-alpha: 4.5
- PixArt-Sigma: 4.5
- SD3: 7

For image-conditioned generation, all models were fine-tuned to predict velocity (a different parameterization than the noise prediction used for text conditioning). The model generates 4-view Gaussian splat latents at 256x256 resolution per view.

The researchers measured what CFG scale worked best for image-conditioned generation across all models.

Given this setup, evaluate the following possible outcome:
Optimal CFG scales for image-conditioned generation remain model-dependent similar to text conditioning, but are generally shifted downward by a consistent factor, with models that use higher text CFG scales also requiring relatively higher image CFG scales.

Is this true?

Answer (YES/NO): NO